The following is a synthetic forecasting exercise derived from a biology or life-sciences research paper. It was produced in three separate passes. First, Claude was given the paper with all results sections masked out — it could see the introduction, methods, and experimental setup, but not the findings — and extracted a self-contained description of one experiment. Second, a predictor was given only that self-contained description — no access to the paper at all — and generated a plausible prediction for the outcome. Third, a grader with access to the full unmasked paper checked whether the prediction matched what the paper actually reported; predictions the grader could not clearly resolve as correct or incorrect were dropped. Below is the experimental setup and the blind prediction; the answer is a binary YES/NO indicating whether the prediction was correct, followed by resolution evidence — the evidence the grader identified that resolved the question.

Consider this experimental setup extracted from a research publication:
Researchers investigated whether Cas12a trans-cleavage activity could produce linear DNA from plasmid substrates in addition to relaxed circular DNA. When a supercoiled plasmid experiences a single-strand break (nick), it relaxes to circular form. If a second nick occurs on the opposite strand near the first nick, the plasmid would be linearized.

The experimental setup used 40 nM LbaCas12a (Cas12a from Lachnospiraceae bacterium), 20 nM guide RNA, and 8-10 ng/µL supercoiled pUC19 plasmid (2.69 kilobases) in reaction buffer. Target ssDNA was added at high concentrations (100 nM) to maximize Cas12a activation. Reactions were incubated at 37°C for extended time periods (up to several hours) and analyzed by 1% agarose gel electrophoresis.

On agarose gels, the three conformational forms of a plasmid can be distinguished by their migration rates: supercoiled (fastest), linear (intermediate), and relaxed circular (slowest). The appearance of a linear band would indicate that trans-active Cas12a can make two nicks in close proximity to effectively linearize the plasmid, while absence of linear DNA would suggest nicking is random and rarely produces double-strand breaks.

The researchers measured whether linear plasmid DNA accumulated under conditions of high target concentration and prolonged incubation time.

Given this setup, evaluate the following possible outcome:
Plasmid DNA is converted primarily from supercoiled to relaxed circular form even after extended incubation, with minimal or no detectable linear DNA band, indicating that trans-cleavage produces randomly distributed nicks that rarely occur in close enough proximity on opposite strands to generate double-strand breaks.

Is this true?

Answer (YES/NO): NO